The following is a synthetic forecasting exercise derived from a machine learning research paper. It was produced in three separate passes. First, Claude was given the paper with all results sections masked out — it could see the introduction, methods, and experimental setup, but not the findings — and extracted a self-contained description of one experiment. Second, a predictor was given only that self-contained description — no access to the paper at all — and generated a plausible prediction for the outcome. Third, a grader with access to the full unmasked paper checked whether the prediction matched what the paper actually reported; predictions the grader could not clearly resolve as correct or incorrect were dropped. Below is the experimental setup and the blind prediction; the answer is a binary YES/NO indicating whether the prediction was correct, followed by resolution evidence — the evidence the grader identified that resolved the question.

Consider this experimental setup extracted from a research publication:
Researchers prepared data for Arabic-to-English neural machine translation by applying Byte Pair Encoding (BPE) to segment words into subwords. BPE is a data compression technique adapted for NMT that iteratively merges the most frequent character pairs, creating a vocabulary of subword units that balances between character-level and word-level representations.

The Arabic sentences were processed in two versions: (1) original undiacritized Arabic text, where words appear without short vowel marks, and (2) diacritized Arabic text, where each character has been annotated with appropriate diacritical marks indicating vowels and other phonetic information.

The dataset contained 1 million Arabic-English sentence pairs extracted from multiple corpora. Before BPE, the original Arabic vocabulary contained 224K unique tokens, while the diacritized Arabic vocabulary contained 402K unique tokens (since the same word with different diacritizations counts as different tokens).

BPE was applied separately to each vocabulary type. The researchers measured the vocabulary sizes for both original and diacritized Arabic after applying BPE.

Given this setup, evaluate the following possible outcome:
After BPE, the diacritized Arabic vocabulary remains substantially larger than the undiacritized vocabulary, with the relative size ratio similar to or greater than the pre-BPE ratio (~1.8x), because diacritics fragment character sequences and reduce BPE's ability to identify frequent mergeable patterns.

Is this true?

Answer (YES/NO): YES